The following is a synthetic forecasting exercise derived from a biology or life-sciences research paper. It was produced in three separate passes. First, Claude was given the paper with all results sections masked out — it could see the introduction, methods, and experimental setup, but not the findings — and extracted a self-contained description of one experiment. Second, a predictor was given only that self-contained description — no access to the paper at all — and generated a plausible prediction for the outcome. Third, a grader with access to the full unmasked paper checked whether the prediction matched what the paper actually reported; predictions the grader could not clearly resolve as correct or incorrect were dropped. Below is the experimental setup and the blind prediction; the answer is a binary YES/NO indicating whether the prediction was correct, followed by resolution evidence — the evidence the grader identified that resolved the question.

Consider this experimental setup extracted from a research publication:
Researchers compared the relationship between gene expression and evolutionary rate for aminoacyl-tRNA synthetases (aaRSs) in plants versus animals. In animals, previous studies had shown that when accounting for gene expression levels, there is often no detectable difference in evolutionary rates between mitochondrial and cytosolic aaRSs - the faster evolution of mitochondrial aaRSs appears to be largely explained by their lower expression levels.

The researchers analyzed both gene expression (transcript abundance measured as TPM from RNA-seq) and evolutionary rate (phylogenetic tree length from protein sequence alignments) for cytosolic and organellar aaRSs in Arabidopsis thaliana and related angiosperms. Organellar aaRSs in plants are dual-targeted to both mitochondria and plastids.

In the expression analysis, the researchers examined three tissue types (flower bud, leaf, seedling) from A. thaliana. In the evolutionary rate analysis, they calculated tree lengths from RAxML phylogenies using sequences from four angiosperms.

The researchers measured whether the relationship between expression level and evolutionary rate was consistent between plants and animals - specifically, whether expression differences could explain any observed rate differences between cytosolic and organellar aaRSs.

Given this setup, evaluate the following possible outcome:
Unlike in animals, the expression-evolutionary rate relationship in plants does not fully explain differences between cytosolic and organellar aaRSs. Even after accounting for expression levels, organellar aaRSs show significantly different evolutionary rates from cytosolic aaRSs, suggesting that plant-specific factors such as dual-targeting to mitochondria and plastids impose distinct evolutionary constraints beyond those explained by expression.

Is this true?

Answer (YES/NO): YES